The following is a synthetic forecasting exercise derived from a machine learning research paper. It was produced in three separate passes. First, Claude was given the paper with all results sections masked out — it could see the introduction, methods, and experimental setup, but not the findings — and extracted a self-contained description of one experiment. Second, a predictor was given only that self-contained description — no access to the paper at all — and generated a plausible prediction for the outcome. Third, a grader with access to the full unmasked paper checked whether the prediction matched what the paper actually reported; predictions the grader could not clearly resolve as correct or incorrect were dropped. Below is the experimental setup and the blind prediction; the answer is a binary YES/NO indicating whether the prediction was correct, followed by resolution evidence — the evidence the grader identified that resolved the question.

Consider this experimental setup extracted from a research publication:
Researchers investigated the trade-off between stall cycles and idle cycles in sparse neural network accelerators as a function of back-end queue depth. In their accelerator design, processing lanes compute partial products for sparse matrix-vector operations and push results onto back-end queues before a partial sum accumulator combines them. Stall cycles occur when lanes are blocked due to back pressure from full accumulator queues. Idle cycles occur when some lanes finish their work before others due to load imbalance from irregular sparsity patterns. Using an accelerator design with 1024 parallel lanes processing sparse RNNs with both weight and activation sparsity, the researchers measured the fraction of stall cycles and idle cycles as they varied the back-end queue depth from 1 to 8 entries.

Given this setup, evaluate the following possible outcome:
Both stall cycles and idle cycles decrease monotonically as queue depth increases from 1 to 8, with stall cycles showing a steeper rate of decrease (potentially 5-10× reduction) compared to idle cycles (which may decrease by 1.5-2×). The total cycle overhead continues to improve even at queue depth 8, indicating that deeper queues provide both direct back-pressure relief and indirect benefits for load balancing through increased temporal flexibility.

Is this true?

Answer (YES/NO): NO